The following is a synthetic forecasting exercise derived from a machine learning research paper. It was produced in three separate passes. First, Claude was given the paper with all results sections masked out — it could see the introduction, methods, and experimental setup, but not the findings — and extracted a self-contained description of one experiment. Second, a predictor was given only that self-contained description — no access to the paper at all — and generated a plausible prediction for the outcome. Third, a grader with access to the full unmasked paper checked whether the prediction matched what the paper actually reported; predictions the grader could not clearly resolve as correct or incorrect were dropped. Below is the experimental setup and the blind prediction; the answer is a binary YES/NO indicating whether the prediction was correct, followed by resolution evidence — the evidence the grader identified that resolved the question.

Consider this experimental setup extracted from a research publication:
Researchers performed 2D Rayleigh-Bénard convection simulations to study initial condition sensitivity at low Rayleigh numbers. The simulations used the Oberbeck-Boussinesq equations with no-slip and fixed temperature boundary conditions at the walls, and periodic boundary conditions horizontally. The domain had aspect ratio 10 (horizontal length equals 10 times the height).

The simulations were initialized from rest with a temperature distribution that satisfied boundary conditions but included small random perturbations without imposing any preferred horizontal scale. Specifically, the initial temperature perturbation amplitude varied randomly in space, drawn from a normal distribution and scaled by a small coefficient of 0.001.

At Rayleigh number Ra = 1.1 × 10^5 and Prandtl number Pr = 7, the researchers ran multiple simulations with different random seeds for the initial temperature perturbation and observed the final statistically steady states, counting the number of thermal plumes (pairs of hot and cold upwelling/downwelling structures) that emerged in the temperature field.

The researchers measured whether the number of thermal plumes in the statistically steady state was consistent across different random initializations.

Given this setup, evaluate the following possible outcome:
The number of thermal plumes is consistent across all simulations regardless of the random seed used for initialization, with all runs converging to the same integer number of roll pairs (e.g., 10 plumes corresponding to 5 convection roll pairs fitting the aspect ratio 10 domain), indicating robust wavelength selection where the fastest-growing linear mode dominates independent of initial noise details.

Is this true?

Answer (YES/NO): NO